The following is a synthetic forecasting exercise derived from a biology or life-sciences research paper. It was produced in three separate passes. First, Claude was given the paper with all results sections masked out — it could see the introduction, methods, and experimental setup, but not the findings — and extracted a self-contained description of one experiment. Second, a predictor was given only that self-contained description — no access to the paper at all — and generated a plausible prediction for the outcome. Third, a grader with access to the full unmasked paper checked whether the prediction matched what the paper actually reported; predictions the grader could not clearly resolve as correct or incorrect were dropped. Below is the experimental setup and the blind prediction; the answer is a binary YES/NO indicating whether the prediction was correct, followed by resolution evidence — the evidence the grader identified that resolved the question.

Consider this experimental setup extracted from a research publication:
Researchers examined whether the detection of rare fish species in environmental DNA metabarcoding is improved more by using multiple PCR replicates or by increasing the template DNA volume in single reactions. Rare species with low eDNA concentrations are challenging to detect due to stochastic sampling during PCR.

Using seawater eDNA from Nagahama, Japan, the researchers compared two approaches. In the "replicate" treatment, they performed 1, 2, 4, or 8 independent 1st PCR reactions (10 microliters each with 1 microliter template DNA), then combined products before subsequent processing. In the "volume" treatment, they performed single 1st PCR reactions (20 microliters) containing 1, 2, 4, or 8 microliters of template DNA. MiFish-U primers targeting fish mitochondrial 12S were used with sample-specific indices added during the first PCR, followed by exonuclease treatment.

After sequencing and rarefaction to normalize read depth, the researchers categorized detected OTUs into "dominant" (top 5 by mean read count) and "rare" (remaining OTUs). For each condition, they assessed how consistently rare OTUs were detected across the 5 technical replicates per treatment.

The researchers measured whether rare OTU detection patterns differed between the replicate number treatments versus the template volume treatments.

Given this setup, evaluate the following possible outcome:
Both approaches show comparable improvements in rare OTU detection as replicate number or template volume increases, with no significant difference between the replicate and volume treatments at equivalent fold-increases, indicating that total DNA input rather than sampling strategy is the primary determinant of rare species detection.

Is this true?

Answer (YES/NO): YES